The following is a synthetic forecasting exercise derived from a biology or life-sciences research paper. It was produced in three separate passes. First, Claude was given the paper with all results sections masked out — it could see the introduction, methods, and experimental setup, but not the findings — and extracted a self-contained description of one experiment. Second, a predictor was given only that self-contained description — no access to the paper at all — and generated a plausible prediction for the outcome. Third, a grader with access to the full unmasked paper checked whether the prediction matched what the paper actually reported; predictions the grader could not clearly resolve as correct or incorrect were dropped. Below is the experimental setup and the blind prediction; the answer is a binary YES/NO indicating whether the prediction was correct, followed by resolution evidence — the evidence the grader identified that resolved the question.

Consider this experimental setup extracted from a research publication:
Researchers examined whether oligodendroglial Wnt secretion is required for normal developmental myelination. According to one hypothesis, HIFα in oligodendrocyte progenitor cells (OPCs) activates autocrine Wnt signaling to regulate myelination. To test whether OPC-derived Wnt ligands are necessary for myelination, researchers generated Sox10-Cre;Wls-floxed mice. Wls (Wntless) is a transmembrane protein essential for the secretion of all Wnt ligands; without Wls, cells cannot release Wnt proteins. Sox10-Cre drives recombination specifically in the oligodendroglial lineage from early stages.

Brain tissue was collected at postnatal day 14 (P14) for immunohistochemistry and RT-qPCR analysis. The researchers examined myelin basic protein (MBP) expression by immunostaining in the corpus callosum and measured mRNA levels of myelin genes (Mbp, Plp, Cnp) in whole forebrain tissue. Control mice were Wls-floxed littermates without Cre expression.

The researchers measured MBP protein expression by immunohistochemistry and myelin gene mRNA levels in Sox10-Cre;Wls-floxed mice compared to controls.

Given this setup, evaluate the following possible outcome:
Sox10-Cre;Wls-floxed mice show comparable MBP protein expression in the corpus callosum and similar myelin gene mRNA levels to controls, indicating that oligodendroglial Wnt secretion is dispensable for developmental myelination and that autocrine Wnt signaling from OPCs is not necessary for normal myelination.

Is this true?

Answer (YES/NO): YES